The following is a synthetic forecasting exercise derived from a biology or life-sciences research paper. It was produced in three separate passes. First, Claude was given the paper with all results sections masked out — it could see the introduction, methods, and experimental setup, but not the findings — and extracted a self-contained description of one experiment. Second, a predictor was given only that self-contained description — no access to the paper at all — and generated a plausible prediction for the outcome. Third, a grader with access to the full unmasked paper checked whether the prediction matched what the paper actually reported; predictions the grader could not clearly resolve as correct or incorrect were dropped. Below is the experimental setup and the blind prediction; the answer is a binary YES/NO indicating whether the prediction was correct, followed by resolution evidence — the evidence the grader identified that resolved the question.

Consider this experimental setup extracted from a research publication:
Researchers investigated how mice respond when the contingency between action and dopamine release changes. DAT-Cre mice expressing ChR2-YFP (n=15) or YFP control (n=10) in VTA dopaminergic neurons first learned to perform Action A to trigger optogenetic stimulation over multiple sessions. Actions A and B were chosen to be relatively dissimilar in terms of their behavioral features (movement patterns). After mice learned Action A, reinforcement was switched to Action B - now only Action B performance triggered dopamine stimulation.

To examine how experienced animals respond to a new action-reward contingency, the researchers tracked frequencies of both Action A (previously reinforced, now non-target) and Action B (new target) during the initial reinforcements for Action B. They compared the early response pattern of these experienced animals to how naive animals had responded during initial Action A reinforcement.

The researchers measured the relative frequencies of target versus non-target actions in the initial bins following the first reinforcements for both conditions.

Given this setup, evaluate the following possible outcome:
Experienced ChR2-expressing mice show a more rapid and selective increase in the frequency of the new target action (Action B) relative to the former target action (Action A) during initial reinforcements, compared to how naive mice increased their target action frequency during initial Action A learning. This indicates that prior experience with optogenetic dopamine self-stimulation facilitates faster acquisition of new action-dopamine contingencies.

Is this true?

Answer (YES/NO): NO